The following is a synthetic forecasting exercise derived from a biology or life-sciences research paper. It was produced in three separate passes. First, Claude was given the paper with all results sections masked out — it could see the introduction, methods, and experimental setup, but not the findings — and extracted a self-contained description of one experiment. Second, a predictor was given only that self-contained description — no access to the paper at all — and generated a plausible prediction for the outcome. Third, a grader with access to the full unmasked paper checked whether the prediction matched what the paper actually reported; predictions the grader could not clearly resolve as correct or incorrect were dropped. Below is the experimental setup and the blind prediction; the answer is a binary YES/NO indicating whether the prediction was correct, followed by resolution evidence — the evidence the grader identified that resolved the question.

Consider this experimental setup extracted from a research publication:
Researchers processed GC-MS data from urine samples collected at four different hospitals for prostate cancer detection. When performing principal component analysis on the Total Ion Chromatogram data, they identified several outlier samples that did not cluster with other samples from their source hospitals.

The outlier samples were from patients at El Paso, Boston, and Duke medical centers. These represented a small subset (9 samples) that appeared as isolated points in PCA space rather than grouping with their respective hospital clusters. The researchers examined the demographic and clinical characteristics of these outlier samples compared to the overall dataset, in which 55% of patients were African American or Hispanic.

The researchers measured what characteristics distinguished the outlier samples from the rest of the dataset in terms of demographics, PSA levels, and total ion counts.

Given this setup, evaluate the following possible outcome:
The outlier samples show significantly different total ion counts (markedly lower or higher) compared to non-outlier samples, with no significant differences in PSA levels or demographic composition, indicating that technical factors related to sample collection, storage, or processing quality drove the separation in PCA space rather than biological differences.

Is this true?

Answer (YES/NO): NO